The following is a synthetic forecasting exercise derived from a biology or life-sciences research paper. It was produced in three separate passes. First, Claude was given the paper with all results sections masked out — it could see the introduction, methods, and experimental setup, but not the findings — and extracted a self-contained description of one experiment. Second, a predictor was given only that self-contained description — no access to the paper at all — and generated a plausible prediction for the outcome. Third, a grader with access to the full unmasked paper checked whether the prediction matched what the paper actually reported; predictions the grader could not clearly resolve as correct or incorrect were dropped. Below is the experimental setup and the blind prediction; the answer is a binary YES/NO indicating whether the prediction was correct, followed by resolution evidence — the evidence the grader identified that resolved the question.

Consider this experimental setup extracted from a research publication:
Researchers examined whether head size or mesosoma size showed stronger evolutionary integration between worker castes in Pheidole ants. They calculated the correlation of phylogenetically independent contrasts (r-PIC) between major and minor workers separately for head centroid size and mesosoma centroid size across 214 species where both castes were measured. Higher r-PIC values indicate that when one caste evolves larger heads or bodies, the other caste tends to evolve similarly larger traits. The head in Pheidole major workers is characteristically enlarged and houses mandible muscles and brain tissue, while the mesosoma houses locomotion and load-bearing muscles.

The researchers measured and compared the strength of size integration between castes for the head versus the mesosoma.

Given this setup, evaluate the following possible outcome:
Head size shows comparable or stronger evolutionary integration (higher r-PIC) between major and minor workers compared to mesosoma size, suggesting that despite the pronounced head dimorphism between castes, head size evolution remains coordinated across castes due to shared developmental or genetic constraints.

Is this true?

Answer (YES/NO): YES